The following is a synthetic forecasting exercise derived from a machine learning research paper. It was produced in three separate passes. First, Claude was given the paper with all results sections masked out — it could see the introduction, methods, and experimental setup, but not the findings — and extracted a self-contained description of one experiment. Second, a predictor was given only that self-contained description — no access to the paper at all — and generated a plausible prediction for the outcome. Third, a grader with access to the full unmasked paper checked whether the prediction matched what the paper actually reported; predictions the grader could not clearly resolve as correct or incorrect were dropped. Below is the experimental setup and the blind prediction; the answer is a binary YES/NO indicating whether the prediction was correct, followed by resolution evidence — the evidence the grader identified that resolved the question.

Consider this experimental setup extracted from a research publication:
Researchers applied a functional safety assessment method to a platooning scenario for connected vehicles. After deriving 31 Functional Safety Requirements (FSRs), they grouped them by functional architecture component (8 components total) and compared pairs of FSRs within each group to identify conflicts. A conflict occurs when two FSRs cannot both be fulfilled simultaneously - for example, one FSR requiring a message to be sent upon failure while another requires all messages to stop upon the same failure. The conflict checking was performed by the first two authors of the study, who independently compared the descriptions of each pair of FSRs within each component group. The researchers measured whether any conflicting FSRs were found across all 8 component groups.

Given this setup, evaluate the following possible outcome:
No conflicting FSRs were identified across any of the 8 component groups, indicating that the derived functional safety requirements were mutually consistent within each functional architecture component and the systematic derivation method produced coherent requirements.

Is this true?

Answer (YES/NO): YES